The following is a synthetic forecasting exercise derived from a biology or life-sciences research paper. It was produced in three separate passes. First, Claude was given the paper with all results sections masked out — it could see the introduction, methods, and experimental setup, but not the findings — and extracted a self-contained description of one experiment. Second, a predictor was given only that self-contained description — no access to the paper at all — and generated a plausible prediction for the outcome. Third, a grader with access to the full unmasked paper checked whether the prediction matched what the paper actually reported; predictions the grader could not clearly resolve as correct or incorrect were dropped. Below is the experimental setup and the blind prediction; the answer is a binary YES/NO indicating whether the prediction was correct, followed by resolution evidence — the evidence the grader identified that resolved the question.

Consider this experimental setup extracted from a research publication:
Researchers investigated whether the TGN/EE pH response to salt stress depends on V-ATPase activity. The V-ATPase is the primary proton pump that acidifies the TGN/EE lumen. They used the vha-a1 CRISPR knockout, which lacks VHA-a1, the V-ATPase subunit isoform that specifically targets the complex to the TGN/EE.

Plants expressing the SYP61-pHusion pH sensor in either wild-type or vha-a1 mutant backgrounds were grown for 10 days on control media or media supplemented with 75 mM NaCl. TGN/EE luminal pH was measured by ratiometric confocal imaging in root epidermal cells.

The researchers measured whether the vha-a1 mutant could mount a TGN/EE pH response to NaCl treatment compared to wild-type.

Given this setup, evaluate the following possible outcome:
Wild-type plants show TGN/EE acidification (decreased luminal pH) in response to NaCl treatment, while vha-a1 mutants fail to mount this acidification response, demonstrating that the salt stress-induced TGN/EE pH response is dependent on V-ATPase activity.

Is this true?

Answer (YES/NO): NO